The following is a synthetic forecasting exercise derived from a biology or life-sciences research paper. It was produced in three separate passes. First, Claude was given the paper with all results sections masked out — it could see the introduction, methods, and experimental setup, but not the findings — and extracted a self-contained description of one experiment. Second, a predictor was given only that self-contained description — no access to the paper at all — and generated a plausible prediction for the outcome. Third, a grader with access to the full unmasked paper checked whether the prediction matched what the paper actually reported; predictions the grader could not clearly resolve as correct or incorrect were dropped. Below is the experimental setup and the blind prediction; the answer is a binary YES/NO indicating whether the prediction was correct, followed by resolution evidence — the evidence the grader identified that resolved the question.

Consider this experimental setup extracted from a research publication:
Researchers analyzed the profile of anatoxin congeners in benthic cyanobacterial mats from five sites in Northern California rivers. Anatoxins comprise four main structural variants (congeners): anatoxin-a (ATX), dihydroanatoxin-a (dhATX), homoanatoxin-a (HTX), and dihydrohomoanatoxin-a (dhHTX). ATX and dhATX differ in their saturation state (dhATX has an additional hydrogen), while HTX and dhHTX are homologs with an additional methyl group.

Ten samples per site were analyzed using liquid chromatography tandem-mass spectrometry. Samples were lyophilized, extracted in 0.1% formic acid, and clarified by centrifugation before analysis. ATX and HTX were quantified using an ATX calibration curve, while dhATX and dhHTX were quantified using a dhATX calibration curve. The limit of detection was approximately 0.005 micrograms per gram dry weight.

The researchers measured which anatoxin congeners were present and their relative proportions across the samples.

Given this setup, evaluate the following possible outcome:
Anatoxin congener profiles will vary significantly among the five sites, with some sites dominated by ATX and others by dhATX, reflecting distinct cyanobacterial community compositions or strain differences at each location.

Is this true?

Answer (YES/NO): NO